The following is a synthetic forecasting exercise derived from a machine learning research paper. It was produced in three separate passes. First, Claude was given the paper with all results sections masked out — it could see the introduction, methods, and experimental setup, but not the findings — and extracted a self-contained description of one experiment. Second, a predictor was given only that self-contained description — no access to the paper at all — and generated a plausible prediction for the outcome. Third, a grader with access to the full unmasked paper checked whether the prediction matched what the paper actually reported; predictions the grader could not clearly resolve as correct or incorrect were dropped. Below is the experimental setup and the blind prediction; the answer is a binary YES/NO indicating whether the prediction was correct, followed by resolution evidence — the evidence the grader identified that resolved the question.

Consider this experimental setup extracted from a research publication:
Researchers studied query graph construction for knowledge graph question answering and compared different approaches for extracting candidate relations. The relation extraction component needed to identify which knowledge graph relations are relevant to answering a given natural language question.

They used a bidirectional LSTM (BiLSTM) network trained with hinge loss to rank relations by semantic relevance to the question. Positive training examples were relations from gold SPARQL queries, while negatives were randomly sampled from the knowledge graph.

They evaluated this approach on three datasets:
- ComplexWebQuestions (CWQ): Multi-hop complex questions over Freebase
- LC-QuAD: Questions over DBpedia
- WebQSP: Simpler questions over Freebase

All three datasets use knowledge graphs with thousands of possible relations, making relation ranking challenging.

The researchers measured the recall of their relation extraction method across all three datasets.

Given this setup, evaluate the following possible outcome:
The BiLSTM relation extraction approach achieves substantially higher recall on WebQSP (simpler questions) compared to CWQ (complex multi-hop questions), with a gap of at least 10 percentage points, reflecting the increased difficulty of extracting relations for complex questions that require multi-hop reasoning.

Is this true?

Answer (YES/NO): NO